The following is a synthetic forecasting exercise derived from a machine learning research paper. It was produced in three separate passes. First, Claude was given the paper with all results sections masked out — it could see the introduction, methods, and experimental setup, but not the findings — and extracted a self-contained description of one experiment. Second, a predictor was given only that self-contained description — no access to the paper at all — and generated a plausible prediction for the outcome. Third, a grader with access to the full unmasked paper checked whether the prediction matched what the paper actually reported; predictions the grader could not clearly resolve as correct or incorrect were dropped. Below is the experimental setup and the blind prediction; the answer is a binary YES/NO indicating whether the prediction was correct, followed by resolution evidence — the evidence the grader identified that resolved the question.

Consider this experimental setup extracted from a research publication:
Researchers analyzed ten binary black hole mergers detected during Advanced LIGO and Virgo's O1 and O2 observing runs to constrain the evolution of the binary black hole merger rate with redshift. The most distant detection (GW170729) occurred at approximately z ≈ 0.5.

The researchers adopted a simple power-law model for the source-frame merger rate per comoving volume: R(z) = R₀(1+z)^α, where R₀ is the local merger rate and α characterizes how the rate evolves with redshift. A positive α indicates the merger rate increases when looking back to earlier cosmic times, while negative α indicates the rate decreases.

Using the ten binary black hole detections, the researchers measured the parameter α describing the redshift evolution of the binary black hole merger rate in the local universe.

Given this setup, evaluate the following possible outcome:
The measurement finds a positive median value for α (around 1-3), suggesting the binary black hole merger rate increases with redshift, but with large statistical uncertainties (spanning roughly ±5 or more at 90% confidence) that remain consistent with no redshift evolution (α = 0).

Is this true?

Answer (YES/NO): NO